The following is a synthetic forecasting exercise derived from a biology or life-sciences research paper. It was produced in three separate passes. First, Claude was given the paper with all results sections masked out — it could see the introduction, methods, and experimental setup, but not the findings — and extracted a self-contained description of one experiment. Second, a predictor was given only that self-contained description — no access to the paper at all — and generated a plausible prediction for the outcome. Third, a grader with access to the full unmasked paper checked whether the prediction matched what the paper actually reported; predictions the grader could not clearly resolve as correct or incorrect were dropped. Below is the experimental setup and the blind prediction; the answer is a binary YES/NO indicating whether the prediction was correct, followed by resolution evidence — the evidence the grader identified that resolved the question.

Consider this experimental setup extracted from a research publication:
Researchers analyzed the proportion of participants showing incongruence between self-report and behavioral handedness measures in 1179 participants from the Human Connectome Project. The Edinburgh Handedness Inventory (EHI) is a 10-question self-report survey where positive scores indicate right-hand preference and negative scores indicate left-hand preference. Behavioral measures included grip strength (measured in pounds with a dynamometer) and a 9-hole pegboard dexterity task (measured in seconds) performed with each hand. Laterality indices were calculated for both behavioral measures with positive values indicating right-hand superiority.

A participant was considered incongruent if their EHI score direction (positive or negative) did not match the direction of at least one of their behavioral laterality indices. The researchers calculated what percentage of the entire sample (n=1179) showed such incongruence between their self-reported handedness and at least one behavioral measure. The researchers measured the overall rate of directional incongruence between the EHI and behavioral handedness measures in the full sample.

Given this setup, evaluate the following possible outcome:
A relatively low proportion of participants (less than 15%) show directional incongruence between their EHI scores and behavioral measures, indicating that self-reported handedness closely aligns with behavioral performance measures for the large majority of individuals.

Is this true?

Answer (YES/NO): NO